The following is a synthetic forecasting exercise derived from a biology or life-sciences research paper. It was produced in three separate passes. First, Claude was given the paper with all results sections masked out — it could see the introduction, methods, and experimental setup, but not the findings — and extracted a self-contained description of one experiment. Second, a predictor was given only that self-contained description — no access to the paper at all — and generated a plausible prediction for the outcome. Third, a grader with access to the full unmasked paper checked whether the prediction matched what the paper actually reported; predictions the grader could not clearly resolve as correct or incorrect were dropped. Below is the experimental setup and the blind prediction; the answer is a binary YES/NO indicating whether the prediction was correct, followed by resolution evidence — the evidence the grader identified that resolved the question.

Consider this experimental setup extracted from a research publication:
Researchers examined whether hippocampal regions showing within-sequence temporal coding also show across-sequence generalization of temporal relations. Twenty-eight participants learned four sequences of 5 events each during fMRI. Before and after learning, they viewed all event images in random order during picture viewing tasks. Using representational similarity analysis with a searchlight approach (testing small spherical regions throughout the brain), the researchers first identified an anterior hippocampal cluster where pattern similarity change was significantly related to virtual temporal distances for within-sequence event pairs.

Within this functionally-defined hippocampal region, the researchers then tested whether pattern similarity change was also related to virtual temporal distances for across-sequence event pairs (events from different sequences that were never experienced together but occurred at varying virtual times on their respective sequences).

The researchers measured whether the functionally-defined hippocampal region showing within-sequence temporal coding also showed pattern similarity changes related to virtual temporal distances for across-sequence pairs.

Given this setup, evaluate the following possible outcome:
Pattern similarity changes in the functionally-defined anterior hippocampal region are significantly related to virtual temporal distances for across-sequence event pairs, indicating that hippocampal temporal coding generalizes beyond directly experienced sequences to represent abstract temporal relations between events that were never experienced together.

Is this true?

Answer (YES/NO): YES